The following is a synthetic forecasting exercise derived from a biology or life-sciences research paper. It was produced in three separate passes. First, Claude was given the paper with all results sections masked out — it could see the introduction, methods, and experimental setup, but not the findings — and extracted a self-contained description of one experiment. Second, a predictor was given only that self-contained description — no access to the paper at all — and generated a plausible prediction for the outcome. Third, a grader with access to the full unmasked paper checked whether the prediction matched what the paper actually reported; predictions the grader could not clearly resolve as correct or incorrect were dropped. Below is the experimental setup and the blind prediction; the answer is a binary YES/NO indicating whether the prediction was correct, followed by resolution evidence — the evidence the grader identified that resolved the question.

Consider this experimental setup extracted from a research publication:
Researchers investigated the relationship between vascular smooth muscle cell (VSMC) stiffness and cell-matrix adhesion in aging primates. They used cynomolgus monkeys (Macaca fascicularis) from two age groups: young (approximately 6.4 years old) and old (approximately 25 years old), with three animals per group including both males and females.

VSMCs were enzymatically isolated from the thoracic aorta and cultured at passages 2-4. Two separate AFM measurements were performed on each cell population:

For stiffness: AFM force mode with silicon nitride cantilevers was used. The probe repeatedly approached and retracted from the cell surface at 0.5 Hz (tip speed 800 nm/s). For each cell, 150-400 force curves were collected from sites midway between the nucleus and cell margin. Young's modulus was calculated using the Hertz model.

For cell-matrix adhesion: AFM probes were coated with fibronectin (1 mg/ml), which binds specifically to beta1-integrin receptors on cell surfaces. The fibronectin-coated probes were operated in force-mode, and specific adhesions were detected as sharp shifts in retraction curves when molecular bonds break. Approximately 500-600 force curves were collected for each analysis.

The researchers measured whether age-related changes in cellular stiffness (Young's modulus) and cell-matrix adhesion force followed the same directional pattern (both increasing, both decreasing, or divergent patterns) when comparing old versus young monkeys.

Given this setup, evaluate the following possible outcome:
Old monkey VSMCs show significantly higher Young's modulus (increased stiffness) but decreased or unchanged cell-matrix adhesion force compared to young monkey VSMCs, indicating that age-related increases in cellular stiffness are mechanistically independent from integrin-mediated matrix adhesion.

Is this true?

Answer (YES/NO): NO